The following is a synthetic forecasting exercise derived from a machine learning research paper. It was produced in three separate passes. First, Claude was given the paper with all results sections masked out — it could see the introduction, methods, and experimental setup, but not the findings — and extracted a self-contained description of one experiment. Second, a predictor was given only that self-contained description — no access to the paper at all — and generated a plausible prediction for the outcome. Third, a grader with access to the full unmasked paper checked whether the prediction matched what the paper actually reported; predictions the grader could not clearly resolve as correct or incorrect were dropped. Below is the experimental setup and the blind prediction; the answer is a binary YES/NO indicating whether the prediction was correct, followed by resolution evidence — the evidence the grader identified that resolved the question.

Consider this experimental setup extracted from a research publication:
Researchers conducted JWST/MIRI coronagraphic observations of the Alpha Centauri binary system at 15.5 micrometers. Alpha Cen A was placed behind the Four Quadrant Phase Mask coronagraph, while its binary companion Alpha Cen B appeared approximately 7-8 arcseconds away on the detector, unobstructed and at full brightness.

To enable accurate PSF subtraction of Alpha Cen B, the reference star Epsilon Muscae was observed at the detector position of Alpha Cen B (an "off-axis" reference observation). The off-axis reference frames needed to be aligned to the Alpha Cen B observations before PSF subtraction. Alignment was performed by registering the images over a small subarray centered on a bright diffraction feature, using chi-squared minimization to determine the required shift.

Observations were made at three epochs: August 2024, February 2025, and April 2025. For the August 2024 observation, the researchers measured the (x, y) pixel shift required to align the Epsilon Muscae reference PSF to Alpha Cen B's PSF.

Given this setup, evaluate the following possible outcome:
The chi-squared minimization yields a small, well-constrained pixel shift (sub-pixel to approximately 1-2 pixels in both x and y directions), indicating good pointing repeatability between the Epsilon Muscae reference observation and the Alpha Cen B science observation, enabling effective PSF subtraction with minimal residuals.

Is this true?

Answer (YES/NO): NO